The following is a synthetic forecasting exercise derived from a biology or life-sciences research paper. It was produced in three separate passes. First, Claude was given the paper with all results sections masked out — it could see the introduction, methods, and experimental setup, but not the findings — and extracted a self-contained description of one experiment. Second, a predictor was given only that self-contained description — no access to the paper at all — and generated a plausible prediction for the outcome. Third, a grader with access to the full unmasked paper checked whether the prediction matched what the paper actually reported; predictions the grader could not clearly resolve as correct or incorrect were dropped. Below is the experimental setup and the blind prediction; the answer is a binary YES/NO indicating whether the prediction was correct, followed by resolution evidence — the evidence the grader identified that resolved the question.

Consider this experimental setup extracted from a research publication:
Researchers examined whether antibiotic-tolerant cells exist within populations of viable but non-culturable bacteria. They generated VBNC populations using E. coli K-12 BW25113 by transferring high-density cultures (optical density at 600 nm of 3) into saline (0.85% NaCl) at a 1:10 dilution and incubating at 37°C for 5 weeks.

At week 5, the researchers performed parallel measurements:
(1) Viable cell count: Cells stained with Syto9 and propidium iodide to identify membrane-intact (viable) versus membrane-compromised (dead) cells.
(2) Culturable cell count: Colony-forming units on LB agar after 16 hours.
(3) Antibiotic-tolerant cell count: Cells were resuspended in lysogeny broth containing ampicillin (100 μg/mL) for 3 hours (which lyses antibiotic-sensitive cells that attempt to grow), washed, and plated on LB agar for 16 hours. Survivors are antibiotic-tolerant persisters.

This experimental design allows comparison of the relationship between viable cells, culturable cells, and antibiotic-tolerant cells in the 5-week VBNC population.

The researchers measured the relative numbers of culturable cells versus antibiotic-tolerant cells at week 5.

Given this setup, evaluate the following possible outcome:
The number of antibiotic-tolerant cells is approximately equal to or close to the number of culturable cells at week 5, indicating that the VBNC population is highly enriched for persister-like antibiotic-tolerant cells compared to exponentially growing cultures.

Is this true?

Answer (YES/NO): YES